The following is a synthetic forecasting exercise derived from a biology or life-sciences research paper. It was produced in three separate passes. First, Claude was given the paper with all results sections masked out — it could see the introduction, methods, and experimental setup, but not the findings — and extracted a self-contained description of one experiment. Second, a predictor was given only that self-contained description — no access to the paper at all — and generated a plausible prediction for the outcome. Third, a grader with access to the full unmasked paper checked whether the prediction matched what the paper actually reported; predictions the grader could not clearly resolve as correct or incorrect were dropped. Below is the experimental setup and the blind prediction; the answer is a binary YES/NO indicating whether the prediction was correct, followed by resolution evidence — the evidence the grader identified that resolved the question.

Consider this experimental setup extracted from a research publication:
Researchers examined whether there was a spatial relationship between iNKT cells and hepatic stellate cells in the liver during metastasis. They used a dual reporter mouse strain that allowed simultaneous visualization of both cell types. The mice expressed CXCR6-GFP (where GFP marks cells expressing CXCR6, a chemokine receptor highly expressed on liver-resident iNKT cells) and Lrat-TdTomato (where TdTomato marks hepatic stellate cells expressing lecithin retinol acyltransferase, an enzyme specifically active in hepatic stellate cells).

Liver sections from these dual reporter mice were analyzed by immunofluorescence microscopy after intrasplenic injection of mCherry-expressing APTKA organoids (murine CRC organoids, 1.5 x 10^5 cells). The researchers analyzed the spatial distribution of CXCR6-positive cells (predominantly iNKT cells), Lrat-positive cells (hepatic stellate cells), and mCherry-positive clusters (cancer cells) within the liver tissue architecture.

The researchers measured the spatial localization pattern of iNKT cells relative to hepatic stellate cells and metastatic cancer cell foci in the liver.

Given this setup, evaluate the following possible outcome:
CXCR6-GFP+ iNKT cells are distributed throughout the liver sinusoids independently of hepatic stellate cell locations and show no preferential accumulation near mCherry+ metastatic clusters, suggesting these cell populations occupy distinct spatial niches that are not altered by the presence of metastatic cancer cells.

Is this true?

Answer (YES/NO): NO